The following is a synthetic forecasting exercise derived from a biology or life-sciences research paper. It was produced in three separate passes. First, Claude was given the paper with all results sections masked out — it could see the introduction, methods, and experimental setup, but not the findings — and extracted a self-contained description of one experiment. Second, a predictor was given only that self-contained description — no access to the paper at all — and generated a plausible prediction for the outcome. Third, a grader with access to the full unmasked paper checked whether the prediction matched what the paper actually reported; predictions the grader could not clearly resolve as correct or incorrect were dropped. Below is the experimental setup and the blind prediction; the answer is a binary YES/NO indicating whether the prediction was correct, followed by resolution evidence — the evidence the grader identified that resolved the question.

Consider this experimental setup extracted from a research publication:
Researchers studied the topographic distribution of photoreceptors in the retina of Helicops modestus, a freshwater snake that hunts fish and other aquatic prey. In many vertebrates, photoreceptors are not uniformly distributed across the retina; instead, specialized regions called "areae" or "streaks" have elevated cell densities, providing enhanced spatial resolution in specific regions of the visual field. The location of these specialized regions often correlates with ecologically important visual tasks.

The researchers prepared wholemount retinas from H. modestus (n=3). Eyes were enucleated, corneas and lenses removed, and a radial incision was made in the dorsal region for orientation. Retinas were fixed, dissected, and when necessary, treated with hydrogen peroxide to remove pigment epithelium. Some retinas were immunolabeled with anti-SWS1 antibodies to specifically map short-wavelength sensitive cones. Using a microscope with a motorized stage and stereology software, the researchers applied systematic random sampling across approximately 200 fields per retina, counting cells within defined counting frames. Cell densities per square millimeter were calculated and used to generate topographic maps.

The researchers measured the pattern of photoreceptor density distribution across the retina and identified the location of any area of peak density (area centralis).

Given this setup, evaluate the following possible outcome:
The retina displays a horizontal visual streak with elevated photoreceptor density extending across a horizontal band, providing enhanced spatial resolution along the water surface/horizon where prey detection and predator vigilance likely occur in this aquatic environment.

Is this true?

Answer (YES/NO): NO